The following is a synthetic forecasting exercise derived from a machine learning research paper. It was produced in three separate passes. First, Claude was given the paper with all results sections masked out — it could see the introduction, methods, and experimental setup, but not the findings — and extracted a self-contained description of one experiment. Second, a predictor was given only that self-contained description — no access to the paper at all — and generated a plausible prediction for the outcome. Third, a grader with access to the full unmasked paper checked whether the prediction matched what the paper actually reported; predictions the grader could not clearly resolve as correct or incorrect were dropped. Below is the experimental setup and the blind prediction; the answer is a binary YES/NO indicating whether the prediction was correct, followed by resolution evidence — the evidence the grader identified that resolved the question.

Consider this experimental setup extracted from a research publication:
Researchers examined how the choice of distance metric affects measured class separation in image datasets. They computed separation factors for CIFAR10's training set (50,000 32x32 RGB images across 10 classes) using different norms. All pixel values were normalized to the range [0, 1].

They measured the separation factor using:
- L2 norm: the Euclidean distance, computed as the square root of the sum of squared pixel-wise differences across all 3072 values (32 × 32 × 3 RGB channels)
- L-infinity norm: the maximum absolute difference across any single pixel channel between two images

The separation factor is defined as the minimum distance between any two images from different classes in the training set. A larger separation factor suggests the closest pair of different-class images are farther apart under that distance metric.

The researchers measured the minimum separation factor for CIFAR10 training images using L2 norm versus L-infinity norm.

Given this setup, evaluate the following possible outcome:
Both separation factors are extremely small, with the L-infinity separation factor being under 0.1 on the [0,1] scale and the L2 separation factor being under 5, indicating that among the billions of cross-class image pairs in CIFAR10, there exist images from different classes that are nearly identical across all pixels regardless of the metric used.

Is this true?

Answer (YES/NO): NO